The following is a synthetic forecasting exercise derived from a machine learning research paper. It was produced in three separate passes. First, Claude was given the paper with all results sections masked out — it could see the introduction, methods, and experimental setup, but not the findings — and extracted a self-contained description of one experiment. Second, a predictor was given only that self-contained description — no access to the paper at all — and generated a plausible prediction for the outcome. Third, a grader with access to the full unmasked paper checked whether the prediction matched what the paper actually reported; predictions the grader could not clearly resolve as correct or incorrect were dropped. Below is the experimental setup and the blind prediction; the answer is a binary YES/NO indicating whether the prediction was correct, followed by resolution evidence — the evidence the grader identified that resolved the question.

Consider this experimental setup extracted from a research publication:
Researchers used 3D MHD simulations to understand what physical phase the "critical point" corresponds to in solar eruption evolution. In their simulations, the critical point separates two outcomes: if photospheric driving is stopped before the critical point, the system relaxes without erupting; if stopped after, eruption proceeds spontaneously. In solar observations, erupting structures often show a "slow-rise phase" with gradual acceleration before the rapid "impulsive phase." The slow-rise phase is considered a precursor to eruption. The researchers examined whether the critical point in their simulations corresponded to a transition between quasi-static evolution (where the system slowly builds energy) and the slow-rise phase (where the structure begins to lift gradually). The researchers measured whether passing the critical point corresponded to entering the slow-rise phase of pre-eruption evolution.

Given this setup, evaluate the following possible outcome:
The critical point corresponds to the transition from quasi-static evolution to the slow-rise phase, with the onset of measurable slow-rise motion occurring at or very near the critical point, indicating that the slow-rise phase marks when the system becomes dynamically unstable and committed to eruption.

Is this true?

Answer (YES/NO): YES